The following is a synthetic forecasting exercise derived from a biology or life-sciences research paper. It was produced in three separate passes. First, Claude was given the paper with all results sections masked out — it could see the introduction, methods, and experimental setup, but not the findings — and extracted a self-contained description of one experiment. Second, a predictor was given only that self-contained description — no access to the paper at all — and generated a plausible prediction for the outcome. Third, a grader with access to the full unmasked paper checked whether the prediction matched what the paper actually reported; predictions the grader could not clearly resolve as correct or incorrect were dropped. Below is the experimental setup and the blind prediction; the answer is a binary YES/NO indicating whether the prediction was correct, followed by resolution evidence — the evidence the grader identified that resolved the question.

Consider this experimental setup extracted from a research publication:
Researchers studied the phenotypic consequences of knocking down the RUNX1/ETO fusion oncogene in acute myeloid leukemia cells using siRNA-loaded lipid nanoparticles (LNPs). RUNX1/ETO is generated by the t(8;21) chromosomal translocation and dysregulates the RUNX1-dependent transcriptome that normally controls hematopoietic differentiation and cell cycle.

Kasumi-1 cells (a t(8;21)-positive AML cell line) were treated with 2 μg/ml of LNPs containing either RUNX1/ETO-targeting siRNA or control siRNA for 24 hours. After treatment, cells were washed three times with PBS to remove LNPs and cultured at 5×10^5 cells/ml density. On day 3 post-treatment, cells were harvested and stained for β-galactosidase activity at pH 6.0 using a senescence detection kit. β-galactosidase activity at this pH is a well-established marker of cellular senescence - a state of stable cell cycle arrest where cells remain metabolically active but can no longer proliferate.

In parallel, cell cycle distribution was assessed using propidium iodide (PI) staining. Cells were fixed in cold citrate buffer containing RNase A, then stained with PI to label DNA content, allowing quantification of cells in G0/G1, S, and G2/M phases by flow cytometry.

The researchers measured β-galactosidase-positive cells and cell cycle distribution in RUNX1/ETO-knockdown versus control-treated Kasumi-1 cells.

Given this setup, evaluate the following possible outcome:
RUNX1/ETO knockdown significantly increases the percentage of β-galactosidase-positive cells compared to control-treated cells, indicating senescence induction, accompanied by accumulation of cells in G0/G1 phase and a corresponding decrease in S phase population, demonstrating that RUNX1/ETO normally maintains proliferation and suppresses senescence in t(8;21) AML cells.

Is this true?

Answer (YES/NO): YES